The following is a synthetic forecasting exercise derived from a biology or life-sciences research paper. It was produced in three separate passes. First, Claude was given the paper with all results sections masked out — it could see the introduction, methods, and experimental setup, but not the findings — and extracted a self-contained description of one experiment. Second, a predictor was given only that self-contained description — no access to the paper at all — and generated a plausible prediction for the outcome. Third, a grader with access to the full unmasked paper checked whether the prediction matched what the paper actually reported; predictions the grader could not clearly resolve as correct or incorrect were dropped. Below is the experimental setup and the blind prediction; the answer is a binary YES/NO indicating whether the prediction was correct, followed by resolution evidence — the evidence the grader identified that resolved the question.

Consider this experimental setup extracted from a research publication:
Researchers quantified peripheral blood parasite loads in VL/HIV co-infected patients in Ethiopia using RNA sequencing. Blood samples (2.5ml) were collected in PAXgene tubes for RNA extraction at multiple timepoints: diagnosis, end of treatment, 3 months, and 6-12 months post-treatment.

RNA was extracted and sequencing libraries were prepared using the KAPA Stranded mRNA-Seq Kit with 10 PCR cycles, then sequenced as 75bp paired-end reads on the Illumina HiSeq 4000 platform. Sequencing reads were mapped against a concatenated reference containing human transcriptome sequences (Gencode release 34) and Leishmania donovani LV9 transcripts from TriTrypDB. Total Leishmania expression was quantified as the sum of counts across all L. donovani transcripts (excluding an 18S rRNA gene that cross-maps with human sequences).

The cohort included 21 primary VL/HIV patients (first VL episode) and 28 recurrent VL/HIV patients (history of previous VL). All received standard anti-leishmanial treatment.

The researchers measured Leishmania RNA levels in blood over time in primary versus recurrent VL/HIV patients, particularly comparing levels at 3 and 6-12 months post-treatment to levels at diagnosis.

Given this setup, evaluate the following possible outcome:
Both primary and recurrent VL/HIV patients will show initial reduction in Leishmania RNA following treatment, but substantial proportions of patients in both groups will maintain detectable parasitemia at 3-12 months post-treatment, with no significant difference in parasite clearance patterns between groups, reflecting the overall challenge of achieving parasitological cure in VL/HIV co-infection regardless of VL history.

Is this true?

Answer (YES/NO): NO